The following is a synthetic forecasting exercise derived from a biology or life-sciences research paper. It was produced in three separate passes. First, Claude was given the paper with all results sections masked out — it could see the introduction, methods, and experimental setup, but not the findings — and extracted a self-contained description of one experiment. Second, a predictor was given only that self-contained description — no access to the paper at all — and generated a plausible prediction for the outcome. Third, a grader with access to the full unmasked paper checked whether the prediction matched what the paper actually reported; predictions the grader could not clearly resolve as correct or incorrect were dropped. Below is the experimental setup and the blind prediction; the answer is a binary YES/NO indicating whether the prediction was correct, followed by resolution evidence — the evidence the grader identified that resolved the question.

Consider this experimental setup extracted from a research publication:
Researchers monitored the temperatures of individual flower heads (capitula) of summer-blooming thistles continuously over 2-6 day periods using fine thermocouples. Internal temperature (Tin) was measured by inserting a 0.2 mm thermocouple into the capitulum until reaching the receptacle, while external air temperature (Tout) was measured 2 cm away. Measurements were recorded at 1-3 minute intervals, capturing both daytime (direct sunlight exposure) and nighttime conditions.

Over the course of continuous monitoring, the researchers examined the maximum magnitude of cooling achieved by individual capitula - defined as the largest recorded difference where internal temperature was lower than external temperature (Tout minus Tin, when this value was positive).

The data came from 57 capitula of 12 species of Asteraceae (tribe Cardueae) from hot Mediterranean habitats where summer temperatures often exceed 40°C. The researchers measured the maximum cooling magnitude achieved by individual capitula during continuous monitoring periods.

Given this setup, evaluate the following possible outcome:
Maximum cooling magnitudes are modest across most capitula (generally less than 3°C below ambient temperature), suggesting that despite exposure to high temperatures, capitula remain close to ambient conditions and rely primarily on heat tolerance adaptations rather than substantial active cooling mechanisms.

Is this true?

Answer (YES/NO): NO